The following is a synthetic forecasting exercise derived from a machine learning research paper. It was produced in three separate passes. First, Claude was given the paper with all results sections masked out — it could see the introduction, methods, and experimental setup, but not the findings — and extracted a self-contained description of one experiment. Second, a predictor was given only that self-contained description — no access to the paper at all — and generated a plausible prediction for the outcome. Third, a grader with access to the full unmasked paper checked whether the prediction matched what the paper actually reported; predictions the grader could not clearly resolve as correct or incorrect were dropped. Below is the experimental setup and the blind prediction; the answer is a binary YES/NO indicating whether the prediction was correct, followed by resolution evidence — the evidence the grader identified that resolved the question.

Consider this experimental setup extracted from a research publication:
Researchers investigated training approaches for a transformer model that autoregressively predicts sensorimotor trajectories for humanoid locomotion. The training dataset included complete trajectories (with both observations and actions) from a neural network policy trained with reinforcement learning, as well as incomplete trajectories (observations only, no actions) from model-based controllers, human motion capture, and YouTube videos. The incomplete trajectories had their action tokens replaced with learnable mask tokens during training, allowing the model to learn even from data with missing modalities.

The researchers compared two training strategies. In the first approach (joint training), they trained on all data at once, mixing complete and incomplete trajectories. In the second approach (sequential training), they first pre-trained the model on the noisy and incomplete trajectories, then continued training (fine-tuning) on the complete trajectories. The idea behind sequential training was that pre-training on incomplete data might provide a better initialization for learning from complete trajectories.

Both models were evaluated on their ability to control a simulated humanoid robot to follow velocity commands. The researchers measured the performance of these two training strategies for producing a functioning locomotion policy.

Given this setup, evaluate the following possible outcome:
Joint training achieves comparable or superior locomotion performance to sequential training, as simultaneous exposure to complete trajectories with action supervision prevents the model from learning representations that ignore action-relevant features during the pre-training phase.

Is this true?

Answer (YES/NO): YES